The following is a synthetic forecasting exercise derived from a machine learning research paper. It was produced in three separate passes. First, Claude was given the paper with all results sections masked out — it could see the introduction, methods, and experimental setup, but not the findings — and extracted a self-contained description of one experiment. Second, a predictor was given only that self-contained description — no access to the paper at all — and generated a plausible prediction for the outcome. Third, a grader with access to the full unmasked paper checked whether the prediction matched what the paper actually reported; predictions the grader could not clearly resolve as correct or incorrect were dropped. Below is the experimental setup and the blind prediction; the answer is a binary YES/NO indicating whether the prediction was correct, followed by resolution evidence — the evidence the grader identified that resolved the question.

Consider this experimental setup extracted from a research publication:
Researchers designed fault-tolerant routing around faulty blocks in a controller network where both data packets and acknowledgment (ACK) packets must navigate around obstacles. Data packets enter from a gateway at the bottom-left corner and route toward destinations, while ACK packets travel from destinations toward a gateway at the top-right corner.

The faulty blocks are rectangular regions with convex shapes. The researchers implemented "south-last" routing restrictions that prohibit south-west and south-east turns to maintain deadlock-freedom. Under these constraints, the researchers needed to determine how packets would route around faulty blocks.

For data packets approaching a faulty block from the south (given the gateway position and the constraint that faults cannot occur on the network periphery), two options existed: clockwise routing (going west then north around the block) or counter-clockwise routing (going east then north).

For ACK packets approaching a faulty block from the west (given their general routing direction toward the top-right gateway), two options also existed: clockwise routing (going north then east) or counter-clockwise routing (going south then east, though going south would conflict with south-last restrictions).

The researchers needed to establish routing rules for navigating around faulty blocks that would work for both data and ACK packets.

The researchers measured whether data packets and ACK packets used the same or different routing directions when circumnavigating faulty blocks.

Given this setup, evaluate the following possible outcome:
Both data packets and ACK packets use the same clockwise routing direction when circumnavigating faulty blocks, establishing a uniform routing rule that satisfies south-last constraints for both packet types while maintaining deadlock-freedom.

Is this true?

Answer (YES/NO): YES